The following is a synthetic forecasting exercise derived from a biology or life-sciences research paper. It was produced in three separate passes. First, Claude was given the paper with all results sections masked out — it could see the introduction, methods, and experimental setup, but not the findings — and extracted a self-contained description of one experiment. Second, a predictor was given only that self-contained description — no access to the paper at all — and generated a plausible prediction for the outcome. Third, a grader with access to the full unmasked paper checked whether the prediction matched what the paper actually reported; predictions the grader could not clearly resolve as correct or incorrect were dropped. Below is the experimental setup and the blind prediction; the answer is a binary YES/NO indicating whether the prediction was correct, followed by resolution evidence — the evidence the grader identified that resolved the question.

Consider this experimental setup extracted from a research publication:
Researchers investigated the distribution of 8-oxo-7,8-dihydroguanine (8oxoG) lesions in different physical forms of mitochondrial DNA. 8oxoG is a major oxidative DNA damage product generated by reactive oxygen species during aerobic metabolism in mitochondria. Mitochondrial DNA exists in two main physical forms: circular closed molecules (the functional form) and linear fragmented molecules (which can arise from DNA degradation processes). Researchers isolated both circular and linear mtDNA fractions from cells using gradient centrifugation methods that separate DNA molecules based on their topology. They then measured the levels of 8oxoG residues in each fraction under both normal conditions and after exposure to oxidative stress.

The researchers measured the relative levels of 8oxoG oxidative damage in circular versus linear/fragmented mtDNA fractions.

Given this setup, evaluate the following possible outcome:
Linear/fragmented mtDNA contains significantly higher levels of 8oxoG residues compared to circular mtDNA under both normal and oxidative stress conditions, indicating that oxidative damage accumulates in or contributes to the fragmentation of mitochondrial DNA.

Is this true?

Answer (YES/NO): YES